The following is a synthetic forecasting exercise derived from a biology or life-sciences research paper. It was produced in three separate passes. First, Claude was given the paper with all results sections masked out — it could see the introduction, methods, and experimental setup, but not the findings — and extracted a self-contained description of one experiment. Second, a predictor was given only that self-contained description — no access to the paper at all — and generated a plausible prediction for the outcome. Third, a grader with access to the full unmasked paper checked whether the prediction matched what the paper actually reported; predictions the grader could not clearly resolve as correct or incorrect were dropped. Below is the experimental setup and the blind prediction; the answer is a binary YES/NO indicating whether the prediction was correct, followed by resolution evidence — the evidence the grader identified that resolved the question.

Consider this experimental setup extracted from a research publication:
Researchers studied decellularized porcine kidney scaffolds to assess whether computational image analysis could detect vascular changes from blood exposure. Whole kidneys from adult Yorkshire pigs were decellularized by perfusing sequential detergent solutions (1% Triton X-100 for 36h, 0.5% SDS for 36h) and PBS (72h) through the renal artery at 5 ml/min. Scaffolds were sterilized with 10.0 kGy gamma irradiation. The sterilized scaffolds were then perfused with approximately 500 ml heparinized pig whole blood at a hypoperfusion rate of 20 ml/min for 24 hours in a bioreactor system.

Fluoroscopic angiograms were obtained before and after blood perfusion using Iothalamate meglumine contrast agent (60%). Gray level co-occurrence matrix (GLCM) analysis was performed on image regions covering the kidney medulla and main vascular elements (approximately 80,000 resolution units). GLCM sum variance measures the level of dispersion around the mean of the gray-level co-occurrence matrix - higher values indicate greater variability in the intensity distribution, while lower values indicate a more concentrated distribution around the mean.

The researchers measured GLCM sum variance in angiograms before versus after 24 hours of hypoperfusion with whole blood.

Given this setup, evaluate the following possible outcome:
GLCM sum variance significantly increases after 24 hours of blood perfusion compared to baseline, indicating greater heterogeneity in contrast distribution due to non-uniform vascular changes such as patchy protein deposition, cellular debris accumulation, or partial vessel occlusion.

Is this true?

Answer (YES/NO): YES